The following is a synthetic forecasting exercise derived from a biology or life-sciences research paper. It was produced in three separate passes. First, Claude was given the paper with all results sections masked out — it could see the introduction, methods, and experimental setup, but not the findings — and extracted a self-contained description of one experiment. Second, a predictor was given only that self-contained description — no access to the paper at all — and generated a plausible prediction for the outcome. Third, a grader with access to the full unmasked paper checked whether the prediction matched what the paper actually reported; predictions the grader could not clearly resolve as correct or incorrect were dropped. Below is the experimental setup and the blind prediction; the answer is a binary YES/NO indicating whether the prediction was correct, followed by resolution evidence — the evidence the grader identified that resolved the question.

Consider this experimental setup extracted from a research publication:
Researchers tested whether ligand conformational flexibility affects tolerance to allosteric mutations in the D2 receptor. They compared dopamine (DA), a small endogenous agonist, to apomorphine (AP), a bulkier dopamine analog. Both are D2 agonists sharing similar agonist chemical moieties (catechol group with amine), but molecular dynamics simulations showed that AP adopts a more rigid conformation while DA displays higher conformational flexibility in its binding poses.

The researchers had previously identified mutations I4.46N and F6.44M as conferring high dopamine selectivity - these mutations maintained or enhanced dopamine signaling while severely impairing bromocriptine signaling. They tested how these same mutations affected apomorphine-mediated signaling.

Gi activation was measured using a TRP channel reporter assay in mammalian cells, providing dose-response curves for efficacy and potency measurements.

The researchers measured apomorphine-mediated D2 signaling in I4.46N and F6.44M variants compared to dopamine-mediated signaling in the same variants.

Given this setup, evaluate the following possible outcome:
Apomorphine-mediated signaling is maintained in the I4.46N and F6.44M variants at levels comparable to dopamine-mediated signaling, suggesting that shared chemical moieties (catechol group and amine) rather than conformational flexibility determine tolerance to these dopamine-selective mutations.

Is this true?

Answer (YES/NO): NO